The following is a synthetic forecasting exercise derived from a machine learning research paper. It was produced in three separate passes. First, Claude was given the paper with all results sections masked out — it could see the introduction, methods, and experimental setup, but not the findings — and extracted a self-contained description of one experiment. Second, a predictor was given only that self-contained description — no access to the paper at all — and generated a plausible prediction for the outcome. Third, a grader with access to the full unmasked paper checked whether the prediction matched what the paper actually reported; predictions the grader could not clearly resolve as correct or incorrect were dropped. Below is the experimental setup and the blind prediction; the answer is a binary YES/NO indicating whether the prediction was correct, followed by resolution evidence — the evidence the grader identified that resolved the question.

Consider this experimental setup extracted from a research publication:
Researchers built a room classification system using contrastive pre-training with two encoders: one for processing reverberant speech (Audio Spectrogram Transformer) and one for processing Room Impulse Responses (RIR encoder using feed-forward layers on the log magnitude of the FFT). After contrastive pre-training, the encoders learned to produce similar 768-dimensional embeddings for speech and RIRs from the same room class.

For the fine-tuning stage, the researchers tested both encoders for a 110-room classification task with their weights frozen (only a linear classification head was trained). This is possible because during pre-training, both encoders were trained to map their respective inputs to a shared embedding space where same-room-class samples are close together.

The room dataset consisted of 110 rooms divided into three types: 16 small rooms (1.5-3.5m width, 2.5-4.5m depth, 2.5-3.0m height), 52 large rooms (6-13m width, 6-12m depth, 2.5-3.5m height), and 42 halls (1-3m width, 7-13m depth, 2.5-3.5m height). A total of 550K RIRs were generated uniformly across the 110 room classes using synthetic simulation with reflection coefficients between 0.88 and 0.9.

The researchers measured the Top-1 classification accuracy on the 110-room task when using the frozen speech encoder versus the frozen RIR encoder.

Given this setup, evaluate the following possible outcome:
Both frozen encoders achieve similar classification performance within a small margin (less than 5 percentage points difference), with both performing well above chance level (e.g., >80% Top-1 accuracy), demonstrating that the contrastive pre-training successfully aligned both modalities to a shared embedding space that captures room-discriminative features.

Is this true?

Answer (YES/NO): NO